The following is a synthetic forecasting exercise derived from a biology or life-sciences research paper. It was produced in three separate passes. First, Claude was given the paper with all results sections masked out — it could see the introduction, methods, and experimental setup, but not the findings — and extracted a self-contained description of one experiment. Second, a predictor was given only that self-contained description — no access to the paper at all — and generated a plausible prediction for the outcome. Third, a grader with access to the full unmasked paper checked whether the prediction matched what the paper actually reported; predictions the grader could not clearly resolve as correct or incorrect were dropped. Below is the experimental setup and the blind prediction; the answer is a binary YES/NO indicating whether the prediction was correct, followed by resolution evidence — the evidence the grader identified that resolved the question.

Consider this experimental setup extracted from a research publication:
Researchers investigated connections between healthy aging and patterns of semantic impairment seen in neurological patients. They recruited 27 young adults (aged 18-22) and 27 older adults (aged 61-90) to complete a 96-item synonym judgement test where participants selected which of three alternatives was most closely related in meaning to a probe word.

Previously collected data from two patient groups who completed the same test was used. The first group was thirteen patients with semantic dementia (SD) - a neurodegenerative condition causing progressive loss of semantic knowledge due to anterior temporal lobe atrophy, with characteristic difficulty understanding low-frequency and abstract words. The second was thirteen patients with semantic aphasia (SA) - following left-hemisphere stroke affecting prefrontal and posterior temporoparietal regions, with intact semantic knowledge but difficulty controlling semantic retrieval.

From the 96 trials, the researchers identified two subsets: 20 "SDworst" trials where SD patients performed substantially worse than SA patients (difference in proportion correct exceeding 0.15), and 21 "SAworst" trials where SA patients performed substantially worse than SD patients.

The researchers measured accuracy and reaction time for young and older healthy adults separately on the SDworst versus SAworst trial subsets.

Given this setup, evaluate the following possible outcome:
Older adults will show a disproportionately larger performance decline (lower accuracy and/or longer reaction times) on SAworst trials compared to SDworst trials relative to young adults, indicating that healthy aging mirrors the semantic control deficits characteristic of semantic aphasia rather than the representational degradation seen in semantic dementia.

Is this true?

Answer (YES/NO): YES